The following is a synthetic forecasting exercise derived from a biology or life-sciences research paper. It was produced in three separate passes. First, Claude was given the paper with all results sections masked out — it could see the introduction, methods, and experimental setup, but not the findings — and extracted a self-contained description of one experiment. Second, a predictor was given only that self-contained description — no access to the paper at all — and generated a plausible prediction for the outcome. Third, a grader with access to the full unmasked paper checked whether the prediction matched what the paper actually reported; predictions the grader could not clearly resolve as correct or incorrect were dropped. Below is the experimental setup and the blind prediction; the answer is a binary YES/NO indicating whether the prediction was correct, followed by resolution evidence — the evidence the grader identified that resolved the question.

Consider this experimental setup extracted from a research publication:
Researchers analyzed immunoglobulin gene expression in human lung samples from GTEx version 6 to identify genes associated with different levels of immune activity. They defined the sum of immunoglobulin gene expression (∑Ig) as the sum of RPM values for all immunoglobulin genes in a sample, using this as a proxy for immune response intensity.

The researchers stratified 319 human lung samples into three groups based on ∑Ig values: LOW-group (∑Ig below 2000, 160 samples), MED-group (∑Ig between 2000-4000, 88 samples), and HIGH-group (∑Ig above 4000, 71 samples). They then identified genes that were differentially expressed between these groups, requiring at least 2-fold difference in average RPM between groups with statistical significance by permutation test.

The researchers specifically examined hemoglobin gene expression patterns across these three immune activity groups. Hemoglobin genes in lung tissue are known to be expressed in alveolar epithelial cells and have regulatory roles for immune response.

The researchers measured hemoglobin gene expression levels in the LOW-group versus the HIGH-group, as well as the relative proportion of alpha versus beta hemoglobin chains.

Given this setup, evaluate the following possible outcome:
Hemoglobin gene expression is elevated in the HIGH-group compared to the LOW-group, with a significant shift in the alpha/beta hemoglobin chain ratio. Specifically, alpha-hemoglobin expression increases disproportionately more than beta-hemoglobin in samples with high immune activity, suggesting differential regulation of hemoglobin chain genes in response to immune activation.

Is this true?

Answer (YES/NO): NO